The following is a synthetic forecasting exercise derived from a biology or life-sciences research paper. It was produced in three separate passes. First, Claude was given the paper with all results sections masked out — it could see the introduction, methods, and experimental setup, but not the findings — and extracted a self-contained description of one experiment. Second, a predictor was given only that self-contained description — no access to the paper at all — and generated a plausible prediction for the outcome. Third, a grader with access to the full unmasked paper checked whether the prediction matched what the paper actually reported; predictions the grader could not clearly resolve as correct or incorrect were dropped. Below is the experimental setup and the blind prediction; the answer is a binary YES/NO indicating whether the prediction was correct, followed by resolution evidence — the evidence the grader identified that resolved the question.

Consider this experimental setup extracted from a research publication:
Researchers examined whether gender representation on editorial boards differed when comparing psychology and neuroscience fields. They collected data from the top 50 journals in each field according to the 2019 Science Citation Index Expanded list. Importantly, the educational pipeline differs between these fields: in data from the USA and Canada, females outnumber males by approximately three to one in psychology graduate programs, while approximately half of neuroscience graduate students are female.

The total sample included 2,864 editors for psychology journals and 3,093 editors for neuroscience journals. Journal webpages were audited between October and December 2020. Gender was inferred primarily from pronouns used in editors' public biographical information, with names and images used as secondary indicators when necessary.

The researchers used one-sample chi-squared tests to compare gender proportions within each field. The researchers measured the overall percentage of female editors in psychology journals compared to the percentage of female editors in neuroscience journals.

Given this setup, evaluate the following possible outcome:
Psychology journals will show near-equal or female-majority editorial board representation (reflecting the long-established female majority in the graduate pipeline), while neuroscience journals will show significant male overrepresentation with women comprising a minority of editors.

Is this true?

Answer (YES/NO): NO